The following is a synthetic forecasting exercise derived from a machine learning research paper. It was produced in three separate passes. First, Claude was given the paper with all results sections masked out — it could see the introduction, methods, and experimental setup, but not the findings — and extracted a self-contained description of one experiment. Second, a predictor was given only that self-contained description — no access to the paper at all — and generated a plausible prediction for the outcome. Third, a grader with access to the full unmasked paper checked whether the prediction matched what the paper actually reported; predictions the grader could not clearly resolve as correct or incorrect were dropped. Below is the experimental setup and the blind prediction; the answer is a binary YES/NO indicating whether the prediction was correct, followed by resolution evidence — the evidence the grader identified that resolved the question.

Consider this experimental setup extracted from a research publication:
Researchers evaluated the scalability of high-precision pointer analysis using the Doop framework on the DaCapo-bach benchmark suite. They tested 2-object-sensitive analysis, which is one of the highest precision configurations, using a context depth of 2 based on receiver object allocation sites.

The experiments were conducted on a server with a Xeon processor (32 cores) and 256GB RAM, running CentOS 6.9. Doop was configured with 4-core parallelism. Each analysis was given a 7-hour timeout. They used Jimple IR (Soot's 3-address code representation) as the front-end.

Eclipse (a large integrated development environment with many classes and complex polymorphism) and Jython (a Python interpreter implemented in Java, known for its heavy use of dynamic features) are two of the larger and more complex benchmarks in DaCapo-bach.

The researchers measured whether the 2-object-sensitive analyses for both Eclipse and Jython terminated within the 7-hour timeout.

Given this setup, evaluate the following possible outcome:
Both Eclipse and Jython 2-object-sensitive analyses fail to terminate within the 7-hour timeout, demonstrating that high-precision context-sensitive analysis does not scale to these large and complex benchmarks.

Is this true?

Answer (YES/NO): YES